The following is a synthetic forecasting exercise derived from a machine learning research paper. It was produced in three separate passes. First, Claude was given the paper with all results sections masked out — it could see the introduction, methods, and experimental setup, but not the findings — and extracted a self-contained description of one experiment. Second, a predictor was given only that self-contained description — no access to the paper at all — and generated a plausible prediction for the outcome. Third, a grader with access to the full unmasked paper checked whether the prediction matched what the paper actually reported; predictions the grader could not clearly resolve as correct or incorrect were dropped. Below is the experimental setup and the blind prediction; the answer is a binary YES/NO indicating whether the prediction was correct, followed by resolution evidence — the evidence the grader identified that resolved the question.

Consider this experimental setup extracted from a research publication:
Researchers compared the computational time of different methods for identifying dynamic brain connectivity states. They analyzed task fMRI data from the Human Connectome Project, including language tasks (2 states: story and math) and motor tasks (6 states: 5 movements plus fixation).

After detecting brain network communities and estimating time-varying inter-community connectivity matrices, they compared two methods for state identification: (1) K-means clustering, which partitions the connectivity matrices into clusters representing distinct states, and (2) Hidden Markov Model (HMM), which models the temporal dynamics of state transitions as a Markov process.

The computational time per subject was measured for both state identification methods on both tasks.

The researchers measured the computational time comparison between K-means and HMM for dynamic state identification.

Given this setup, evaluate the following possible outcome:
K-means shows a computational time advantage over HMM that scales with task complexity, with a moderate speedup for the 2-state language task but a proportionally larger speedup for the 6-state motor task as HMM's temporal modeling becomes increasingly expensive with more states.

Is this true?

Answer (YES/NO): YES